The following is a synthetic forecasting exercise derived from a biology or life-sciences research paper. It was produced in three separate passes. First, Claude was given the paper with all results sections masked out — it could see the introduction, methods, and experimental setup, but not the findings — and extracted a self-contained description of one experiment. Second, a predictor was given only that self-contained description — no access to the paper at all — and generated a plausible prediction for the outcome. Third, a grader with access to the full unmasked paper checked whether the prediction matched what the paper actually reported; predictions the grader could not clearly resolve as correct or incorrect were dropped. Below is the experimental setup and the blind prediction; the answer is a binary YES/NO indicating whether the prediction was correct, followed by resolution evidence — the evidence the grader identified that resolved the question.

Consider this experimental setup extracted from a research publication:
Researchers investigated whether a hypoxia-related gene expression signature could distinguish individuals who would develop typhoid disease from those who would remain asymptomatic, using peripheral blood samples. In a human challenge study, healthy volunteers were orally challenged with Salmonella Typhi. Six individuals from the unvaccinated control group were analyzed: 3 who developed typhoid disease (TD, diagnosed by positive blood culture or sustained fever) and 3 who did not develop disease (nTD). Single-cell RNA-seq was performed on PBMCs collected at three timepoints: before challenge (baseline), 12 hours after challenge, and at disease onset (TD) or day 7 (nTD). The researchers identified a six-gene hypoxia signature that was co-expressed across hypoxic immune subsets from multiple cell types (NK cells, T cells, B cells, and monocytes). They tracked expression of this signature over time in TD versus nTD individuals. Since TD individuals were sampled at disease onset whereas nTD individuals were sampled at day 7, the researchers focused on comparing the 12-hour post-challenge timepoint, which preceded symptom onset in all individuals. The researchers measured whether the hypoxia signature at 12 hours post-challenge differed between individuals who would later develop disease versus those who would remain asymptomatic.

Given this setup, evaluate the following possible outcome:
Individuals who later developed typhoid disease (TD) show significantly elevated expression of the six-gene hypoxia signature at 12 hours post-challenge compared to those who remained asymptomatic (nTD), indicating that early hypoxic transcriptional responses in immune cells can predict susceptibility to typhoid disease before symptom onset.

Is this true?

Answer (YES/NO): YES